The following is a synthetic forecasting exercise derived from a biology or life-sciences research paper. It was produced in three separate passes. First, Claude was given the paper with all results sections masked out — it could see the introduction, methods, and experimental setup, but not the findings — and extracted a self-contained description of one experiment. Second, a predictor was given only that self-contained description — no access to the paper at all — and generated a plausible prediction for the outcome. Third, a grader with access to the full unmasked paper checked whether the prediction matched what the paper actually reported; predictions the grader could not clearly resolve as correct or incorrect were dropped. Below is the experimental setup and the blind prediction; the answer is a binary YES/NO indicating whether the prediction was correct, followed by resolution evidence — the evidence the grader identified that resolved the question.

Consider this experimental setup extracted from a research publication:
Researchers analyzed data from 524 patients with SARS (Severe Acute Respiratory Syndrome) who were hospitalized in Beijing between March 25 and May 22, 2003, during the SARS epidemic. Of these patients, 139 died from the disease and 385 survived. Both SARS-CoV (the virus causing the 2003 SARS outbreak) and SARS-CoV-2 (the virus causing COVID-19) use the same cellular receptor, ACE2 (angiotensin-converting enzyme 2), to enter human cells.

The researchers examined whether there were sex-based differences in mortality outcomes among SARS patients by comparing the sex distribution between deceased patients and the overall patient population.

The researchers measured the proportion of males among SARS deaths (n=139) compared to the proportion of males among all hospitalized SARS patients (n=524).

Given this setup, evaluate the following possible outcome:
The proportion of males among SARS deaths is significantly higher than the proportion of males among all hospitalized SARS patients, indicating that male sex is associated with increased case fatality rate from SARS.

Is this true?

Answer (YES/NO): YES